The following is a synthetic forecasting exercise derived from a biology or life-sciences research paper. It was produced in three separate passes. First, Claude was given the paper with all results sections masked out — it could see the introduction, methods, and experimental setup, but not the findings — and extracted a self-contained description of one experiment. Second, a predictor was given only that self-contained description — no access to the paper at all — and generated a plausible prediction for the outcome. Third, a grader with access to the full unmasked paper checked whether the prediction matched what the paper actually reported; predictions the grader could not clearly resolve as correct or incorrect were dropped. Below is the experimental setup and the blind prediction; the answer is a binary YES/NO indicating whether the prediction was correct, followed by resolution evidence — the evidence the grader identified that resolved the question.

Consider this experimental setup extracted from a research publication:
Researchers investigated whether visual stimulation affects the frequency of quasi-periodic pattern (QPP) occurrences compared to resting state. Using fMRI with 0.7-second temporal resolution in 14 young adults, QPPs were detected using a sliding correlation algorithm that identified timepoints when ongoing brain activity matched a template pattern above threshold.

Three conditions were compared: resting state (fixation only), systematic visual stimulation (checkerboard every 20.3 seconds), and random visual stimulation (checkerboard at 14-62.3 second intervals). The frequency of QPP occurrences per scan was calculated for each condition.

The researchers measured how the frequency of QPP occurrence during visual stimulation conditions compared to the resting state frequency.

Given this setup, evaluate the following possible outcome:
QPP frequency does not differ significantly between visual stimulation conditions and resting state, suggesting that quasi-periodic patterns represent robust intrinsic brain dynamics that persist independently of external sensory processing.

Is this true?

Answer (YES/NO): NO